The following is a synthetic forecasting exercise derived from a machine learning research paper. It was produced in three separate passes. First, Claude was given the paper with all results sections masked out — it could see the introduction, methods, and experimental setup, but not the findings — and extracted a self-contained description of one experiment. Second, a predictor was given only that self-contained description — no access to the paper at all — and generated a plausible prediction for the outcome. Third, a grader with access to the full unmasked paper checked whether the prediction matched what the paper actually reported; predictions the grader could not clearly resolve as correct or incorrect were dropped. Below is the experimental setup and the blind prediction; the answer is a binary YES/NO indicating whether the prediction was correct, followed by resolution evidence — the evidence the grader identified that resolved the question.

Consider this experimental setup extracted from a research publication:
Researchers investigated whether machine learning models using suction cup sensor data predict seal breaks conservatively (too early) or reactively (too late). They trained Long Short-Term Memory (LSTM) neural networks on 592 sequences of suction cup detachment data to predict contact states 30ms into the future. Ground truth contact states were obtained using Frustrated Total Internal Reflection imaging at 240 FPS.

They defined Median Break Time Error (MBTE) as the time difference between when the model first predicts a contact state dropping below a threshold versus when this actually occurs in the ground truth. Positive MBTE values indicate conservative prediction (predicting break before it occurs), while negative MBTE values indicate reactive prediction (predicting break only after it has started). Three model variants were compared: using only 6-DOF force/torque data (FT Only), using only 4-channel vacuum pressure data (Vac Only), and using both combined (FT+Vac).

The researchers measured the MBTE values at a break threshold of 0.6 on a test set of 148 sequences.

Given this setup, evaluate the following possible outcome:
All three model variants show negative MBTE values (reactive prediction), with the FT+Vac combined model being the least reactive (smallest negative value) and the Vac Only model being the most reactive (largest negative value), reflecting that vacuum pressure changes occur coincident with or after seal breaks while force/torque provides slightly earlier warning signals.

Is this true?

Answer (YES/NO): NO